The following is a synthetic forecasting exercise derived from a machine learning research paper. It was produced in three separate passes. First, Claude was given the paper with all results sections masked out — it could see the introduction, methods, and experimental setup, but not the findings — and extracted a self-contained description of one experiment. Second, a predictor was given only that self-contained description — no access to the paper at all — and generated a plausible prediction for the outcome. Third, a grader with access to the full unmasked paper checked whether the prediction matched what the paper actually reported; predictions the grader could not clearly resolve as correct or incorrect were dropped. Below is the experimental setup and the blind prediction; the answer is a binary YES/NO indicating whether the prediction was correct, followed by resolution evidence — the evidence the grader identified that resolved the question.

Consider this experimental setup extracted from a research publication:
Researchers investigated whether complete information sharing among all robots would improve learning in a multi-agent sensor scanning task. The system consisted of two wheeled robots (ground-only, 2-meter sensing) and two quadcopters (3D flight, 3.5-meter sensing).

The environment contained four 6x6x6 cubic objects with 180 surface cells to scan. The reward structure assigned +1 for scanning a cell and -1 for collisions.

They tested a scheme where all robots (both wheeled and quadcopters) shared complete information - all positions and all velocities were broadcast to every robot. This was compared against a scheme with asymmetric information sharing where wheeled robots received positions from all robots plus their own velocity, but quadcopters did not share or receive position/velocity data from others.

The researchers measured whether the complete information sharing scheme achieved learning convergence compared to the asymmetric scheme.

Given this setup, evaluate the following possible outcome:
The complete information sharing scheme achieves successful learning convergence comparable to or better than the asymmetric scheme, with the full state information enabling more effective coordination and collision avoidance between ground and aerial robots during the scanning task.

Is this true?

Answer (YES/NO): NO